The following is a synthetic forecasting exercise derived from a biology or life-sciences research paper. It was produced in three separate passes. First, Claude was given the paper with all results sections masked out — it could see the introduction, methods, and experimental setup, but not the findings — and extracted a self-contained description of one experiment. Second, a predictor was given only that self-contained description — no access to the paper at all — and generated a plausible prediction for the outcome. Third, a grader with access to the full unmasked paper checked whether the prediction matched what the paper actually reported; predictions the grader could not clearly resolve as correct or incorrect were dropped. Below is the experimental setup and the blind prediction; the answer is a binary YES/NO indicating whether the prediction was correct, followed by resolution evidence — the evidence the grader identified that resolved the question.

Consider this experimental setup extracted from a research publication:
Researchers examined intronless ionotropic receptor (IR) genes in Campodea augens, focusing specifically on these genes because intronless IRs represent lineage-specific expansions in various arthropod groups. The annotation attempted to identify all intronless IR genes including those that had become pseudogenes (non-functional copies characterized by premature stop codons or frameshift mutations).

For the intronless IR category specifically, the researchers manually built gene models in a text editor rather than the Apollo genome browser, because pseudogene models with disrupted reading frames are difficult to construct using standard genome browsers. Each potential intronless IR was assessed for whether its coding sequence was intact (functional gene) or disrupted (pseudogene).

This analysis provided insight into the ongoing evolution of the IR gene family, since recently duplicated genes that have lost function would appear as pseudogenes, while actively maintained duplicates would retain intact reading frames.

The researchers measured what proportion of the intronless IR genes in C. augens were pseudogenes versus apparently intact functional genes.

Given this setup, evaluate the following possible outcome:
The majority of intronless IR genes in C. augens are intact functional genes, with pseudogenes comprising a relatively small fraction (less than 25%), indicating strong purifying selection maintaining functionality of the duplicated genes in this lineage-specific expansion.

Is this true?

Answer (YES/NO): NO